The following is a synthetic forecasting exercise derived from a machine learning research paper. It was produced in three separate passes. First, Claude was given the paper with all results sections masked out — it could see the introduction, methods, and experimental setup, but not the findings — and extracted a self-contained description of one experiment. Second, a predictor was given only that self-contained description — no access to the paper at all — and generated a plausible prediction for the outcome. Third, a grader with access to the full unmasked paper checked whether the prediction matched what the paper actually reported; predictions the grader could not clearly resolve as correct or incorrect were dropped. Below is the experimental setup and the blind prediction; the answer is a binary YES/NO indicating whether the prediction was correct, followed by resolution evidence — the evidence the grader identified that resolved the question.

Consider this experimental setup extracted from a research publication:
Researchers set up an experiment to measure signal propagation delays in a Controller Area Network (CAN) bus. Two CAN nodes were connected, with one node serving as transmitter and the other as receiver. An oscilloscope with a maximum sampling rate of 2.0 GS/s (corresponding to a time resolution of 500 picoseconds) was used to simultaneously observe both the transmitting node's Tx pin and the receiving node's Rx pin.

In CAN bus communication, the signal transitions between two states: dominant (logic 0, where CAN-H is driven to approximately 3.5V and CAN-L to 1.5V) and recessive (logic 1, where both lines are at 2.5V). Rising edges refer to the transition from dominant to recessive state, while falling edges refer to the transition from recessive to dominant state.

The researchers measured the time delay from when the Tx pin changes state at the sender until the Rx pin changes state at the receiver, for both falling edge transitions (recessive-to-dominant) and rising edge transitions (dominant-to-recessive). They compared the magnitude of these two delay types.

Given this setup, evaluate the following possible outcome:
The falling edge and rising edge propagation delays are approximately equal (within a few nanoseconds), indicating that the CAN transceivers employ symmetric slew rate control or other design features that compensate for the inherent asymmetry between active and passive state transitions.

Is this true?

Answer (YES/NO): NO